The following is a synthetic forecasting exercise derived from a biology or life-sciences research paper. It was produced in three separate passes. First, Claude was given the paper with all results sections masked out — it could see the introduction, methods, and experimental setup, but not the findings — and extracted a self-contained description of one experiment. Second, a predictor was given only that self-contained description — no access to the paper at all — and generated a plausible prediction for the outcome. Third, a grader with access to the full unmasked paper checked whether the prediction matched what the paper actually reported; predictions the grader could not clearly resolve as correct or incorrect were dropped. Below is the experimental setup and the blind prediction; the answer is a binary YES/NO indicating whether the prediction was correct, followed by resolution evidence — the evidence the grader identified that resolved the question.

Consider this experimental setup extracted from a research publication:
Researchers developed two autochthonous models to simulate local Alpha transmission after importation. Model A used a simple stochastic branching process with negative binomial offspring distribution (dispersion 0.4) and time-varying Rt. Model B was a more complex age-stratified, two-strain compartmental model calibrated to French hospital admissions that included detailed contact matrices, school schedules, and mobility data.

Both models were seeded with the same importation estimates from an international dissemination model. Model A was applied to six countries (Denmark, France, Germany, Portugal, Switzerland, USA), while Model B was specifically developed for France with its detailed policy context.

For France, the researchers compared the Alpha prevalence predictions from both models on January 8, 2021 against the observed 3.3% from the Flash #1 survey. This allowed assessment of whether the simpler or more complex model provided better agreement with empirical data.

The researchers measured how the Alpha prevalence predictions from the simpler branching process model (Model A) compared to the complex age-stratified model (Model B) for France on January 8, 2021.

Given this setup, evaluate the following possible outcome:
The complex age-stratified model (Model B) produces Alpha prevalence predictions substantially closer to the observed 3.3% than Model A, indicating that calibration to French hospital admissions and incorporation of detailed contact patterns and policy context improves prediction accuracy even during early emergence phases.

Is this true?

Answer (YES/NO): NO